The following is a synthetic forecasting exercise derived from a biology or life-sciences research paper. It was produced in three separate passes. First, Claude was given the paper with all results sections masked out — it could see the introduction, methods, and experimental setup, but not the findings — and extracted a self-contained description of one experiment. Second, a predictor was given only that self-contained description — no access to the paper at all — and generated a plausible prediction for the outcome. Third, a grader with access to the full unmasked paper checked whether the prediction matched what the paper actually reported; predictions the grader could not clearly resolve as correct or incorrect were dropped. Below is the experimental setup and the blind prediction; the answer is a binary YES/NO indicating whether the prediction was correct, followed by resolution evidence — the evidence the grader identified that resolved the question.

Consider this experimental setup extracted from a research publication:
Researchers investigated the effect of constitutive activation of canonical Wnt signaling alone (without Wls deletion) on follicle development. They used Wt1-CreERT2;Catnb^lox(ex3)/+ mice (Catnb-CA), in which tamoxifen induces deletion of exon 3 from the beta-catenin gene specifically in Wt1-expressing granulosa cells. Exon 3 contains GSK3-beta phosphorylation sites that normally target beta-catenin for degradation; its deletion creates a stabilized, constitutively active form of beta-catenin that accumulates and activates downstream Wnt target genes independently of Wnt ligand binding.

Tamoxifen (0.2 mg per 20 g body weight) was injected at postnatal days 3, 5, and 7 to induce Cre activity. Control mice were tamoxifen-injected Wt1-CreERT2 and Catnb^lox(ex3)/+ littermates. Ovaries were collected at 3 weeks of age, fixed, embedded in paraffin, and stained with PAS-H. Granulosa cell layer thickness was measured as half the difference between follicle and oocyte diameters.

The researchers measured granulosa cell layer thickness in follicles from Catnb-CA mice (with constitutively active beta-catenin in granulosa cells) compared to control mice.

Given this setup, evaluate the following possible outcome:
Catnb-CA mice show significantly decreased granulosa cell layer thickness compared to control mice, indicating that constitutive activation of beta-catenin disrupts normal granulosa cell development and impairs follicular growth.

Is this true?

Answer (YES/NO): NO